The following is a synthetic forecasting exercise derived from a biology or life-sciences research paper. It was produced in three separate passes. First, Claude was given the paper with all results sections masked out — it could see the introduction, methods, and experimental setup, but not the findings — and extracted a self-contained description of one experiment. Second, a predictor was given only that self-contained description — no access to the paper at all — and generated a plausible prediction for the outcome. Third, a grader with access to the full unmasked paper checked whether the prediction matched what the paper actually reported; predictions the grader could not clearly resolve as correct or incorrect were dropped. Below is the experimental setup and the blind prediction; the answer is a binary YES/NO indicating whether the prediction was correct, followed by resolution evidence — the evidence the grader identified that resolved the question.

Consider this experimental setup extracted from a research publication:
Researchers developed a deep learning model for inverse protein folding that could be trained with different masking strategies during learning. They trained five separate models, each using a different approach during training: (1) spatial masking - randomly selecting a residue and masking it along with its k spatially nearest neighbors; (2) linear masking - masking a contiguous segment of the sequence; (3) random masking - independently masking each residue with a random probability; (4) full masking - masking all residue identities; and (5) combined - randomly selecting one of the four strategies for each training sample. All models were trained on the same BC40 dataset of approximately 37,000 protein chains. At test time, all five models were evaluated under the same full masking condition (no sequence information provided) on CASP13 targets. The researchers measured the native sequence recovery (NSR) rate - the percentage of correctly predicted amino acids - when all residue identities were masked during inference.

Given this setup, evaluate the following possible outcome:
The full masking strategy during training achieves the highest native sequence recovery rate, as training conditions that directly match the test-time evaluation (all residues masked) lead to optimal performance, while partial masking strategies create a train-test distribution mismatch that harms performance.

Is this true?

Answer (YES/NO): NO